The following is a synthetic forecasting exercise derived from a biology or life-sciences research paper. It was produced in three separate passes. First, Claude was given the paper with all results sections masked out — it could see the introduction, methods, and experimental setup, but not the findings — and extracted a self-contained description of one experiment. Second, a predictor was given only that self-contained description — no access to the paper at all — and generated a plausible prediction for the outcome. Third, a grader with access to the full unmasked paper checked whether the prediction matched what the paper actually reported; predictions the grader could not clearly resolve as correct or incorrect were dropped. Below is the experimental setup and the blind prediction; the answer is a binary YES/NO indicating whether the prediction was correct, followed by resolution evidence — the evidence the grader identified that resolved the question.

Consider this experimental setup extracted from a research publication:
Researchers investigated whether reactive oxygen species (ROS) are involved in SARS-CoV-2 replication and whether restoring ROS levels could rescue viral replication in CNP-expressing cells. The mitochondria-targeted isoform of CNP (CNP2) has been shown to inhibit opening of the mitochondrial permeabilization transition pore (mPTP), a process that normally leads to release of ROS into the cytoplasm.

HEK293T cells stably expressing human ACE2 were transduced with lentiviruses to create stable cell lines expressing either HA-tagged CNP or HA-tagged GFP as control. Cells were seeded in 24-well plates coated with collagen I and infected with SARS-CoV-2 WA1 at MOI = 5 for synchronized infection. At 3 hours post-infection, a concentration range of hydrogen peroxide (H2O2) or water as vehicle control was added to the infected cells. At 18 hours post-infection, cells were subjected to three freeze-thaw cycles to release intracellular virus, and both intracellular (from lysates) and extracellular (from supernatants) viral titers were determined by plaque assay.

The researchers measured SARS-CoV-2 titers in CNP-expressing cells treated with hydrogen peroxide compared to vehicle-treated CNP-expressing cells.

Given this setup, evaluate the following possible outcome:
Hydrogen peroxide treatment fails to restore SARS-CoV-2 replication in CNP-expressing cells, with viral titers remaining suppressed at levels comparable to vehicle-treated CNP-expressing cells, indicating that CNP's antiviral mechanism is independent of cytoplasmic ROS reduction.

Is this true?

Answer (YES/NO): NO